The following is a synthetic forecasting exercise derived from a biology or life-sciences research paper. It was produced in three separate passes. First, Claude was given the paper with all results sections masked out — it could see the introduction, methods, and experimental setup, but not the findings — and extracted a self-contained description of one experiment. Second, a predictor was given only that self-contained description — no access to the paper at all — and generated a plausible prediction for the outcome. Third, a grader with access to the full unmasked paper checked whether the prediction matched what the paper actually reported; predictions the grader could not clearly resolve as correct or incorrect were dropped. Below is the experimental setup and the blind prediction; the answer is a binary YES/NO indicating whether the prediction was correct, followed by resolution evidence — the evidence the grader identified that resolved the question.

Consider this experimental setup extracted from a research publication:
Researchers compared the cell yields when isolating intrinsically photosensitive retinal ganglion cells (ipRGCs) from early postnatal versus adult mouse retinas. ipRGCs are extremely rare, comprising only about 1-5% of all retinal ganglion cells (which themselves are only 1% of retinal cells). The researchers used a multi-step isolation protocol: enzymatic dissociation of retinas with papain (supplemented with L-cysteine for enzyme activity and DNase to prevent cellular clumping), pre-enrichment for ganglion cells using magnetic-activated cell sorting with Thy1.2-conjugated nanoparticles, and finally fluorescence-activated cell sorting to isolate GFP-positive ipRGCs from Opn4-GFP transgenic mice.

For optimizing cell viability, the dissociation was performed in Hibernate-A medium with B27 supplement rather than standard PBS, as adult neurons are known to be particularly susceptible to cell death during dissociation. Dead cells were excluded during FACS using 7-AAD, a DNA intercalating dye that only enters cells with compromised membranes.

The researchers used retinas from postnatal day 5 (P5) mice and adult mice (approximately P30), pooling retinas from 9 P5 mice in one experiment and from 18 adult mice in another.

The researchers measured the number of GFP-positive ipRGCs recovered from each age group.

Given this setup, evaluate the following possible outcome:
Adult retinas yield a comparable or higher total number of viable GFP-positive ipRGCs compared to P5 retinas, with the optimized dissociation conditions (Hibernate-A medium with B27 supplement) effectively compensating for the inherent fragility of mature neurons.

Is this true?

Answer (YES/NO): NO